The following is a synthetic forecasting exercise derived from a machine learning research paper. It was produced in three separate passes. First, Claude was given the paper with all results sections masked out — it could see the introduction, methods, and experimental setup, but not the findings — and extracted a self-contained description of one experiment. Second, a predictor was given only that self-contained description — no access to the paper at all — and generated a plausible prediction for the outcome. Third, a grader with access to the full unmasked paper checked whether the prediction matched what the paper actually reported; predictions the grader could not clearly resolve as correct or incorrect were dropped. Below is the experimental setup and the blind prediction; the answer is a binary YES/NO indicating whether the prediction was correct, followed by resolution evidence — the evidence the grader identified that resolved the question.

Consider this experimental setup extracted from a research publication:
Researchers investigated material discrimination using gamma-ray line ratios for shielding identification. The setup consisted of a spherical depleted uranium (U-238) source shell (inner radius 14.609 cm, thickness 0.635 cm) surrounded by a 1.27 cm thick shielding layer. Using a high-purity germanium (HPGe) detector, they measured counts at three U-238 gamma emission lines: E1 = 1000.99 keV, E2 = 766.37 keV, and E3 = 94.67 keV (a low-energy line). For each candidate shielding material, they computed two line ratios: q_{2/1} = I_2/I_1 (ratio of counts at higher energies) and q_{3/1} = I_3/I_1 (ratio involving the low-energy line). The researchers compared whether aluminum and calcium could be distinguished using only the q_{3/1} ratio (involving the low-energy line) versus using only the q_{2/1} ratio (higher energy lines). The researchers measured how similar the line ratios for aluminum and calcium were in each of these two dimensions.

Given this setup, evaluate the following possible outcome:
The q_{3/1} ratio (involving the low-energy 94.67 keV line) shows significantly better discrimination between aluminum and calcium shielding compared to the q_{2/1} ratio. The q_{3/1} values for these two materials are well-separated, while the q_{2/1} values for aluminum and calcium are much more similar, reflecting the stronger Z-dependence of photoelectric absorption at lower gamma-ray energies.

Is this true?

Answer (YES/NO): NO